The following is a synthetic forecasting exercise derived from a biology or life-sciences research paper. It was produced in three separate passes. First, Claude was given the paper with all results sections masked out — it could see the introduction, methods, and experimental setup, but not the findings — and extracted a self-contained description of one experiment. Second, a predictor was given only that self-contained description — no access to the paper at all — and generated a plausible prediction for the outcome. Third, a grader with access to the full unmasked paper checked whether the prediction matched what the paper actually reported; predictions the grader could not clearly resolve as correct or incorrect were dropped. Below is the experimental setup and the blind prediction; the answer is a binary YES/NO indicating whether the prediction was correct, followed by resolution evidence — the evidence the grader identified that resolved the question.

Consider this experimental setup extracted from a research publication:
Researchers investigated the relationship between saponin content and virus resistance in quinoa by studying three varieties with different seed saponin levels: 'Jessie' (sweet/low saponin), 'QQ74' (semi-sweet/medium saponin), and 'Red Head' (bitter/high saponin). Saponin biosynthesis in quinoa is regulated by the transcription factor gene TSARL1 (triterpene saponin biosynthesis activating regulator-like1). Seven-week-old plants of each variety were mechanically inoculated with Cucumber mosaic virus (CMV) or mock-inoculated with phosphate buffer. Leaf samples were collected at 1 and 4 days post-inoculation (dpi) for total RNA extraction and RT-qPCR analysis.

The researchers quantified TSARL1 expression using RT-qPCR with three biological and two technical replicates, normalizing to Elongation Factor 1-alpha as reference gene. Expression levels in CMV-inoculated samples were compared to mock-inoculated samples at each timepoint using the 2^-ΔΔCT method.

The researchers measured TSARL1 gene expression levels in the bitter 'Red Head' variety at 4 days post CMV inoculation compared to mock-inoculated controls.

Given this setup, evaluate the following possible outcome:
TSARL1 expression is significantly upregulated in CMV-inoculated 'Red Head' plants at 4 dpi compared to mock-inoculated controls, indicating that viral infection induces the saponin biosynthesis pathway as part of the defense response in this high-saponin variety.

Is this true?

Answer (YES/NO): NO